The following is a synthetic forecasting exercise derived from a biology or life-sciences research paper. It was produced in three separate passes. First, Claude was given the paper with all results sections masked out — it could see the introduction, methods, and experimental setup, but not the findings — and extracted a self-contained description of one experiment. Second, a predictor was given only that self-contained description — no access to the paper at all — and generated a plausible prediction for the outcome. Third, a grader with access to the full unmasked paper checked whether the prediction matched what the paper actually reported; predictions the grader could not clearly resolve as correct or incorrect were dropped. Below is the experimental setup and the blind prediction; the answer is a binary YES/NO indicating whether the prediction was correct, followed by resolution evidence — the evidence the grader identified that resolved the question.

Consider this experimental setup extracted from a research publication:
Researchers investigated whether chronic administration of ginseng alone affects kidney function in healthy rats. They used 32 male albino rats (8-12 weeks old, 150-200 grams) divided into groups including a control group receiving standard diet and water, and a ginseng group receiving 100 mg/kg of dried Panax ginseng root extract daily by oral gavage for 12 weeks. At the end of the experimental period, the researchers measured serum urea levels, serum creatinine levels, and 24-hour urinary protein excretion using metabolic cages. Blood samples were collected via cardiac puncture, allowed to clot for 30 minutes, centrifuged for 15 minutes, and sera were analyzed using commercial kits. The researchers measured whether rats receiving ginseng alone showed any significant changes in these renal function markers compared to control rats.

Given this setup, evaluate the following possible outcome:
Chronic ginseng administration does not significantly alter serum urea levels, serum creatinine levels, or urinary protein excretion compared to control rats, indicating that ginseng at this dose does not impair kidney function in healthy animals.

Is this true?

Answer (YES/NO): YES